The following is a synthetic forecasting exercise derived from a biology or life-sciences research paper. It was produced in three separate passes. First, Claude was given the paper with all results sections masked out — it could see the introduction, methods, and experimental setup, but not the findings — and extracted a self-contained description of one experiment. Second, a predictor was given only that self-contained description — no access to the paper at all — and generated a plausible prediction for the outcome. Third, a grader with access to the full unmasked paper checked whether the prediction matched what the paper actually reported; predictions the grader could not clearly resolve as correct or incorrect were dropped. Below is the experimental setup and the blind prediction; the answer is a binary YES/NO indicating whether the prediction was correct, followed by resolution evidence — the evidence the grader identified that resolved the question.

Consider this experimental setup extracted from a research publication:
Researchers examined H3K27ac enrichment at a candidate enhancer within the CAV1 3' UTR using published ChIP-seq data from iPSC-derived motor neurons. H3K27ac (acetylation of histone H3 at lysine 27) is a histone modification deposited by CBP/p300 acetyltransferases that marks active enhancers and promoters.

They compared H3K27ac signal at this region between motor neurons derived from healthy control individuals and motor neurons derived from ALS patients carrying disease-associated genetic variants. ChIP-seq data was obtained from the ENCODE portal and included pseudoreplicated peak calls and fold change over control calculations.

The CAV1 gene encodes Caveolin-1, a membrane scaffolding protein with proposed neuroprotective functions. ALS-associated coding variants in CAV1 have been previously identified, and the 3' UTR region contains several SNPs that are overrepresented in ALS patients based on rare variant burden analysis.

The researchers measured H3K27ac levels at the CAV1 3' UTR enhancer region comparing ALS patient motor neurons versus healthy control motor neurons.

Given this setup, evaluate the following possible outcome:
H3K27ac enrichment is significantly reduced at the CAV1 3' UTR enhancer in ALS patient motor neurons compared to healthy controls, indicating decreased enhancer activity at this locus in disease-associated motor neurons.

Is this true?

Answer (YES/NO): NO